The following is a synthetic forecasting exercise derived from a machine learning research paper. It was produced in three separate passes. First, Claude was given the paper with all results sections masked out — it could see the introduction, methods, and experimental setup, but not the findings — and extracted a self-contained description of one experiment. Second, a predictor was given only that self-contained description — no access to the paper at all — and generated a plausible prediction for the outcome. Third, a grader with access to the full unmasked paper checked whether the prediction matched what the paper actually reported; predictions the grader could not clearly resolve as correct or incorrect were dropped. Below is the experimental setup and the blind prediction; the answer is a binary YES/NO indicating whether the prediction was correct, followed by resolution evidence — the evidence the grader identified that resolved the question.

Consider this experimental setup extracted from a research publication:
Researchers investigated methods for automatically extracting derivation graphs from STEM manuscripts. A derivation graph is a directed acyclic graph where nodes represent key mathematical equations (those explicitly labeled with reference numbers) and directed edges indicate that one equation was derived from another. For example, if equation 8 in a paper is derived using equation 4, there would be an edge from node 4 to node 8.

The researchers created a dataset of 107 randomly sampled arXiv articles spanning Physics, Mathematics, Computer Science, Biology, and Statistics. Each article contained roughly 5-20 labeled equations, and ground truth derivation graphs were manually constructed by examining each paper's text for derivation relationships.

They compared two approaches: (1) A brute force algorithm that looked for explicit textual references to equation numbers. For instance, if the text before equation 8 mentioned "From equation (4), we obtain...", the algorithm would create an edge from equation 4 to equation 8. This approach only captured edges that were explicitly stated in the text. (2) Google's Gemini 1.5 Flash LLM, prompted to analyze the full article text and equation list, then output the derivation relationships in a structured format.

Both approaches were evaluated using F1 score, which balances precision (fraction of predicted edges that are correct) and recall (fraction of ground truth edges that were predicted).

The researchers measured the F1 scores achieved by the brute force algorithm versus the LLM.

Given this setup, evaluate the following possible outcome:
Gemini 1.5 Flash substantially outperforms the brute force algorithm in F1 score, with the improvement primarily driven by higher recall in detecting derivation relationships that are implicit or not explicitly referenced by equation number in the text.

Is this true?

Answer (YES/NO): NO